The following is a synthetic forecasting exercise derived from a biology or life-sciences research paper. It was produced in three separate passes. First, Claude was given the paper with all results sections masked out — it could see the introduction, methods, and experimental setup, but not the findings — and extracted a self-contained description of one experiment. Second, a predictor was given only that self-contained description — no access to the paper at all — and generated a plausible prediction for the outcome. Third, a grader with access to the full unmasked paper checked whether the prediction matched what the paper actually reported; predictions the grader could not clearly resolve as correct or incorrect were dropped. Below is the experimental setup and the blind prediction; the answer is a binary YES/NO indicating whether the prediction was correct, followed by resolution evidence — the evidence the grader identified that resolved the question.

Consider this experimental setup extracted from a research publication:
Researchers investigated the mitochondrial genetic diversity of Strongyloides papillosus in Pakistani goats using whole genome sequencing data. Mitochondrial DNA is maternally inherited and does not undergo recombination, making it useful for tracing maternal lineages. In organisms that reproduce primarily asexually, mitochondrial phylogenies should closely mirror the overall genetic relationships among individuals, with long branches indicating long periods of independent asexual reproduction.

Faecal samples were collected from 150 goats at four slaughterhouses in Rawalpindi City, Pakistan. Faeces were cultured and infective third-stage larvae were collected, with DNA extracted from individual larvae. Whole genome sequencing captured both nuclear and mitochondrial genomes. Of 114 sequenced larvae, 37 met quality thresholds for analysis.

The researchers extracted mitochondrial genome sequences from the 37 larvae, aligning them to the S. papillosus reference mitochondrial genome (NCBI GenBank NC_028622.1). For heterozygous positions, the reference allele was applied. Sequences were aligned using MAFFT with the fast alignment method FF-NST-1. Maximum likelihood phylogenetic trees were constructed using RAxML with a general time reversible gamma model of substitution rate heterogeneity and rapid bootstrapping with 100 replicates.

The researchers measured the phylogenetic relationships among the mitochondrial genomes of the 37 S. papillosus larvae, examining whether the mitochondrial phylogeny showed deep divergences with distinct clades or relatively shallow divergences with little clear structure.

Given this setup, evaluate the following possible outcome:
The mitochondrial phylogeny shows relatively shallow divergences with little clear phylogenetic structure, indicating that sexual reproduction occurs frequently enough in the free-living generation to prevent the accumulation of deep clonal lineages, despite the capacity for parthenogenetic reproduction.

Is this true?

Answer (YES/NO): NO